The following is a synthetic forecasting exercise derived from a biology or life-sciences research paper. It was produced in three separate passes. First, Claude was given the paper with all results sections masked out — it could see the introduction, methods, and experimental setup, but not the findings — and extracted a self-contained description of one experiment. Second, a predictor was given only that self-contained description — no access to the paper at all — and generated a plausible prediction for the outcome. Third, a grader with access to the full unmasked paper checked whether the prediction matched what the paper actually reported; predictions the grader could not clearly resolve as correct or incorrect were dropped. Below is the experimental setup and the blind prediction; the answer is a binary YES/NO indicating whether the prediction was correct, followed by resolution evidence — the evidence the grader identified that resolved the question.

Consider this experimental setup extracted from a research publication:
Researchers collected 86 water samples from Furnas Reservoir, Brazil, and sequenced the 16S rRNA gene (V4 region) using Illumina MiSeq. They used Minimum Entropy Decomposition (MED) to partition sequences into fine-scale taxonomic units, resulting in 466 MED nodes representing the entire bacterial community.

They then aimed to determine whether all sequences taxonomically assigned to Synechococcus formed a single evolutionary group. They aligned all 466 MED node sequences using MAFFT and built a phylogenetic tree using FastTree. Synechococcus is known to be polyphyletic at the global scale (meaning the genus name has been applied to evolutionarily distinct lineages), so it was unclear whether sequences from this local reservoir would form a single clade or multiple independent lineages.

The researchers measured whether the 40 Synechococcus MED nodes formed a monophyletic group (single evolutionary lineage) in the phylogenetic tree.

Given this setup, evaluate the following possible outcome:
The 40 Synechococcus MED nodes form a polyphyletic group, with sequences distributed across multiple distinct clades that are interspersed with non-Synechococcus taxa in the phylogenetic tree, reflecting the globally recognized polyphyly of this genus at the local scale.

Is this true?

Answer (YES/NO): NO